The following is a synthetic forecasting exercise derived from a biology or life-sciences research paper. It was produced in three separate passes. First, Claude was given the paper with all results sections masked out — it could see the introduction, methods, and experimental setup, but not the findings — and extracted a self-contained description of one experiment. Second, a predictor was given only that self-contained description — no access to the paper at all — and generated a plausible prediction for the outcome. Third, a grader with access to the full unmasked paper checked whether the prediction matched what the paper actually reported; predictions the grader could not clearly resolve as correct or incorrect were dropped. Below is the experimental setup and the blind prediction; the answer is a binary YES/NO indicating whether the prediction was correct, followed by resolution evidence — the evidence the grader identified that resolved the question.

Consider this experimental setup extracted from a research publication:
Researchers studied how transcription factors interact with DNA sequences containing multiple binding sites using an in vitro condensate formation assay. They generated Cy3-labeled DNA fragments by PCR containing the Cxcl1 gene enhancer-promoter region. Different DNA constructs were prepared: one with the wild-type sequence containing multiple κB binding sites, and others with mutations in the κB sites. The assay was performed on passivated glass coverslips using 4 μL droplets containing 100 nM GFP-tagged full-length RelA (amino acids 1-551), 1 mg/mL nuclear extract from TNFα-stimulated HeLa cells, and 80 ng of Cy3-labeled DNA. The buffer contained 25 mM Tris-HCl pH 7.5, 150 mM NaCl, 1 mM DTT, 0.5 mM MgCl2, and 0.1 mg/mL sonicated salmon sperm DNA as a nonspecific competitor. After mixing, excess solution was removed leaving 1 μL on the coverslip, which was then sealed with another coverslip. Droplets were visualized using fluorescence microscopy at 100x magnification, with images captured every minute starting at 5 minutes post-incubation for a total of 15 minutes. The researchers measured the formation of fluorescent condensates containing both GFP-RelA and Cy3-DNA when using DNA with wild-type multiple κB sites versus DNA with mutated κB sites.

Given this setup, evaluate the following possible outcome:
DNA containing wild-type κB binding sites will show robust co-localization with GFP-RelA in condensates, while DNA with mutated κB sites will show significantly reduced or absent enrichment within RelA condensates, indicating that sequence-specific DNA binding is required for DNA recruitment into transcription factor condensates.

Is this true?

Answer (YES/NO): YES